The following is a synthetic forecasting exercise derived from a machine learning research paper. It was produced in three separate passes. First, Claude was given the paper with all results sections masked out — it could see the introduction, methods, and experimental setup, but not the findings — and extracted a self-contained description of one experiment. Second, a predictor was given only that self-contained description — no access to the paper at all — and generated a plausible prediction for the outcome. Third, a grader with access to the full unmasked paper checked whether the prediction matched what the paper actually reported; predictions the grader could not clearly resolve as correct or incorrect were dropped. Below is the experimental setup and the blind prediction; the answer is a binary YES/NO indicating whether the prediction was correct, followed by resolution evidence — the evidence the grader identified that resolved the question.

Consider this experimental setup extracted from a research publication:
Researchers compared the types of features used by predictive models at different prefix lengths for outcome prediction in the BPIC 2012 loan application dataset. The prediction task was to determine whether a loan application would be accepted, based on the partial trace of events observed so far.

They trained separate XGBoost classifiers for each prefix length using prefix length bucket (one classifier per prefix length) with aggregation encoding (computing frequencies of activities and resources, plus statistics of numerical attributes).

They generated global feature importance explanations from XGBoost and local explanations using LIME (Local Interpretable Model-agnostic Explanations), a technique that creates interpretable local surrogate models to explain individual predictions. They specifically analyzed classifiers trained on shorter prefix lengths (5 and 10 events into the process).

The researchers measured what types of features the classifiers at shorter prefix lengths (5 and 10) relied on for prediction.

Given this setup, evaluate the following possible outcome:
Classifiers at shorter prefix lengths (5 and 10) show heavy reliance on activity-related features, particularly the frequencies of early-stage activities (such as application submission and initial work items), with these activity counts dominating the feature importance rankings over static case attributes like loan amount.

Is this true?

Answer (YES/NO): NO